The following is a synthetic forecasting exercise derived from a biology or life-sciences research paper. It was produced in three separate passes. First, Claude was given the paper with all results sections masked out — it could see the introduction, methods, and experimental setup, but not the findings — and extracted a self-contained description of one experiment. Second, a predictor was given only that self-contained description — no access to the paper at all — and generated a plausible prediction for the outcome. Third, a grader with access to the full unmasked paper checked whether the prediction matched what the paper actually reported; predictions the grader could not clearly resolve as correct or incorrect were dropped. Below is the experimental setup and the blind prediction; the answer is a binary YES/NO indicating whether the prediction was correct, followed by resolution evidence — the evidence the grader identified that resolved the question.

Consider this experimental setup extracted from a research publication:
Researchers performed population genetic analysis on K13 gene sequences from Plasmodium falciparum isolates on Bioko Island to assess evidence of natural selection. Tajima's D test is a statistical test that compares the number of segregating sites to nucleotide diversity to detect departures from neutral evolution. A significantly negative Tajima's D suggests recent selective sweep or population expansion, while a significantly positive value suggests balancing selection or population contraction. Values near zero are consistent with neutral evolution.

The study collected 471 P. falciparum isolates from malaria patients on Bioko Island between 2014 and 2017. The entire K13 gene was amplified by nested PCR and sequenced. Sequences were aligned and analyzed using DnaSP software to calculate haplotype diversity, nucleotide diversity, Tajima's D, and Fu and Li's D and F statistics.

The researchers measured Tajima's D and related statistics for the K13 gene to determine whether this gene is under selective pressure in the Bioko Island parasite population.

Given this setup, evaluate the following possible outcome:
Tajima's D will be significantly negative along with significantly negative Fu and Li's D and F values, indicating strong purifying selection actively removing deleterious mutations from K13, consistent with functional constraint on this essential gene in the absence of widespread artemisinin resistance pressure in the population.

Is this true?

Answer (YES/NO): NO